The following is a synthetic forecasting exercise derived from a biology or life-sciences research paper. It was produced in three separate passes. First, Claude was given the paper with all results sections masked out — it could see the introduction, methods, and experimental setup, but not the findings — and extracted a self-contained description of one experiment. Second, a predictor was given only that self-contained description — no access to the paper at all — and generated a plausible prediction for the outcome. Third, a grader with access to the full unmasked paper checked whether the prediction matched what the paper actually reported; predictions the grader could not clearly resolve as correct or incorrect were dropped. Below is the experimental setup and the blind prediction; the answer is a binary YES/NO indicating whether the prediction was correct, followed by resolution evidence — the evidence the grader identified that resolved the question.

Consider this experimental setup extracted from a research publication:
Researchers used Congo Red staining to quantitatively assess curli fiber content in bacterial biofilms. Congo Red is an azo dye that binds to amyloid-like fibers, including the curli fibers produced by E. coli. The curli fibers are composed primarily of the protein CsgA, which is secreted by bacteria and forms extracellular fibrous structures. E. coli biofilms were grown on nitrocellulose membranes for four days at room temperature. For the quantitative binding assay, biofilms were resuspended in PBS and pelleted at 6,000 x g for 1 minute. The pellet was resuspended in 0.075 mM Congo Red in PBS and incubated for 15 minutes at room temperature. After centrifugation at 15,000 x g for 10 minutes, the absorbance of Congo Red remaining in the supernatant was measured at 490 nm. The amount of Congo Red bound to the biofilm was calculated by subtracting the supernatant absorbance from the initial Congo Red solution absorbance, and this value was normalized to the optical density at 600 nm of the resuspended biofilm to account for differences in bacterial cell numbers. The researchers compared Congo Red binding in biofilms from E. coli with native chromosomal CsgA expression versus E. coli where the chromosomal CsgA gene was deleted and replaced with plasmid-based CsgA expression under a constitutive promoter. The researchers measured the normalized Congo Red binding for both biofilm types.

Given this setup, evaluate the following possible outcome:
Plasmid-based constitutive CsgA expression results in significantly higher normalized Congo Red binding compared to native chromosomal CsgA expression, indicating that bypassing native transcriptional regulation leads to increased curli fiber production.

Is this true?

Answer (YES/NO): NO